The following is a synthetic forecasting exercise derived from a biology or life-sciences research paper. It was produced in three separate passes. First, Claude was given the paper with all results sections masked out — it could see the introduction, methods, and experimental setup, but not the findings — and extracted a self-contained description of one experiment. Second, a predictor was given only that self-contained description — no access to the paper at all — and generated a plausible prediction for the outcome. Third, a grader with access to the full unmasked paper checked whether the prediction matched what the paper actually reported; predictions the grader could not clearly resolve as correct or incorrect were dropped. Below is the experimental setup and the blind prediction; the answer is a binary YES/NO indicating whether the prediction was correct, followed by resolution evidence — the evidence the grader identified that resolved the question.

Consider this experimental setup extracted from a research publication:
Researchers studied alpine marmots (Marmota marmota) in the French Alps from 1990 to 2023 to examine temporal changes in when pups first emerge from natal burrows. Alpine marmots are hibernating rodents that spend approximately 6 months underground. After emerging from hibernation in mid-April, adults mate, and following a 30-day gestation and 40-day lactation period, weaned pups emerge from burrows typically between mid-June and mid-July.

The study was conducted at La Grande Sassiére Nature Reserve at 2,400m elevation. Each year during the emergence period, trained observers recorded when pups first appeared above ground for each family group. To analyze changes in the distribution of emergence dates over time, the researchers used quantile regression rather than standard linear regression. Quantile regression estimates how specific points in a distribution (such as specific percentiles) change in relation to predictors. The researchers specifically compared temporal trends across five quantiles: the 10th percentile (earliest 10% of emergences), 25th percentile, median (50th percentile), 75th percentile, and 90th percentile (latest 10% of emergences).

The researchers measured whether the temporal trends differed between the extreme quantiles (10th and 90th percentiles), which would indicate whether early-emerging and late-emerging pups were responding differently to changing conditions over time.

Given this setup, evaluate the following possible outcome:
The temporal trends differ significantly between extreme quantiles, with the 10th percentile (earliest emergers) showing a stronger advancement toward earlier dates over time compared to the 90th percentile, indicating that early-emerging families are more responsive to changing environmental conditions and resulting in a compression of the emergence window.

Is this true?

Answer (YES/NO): NO